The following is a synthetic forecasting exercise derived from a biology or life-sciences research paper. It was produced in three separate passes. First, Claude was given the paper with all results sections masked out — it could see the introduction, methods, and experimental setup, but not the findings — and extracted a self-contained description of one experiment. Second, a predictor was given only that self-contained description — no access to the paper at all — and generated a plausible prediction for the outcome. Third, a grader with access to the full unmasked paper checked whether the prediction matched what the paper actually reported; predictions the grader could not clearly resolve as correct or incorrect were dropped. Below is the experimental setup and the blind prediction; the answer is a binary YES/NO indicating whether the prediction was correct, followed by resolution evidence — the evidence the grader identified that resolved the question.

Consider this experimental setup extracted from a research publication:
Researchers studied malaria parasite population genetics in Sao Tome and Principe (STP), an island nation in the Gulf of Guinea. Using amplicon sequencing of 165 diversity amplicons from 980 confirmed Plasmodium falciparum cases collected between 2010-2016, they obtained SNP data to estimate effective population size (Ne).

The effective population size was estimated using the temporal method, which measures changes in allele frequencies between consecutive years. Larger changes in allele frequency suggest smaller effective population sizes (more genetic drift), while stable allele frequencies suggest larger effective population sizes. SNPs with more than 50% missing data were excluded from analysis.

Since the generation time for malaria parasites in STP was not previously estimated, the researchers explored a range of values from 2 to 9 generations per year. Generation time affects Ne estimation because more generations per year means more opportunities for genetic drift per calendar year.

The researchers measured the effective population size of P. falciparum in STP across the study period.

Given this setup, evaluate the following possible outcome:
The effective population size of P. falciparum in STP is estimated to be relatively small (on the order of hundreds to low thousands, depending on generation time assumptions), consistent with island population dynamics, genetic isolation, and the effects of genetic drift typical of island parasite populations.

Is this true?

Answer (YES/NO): NO